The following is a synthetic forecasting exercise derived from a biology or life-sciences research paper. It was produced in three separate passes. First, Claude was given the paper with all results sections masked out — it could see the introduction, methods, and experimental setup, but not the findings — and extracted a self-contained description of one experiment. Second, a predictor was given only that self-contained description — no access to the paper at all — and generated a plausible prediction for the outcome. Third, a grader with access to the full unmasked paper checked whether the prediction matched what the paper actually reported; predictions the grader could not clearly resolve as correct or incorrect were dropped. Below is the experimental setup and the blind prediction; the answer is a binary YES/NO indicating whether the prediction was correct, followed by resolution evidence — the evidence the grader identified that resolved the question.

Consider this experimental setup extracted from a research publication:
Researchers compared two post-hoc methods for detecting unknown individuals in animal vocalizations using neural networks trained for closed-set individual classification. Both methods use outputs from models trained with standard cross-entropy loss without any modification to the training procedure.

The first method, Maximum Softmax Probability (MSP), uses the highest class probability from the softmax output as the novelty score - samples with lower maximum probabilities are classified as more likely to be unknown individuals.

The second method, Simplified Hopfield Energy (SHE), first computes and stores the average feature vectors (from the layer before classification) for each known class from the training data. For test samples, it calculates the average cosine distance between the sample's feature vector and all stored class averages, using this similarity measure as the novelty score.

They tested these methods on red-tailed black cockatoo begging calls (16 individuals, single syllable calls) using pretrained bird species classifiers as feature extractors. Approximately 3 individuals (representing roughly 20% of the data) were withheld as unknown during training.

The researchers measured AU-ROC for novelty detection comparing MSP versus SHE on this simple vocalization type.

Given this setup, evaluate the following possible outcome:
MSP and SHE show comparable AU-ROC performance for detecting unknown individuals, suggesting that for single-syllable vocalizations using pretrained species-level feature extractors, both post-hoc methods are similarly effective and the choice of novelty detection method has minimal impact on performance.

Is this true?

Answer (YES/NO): NO